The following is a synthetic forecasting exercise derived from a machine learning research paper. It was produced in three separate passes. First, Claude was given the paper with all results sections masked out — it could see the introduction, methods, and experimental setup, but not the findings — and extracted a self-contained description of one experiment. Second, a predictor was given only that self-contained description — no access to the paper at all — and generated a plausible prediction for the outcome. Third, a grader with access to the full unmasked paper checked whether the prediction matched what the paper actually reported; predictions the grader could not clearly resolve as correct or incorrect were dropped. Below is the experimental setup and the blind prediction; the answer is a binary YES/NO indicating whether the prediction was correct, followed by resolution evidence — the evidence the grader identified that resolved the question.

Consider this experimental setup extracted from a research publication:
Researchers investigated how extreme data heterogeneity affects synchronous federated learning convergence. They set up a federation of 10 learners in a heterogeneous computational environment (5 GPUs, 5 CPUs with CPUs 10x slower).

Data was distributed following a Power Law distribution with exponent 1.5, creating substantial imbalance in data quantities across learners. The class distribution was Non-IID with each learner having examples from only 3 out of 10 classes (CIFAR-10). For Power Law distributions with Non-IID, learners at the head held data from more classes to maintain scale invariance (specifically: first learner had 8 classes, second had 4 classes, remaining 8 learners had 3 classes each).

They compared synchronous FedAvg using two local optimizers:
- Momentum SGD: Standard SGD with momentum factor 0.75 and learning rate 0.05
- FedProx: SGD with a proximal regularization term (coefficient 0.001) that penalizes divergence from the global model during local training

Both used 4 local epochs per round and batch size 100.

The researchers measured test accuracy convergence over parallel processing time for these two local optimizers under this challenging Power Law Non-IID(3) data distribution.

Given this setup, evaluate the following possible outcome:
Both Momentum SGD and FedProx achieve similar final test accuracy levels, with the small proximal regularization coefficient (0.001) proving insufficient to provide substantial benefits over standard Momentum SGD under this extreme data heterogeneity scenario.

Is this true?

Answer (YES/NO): NO